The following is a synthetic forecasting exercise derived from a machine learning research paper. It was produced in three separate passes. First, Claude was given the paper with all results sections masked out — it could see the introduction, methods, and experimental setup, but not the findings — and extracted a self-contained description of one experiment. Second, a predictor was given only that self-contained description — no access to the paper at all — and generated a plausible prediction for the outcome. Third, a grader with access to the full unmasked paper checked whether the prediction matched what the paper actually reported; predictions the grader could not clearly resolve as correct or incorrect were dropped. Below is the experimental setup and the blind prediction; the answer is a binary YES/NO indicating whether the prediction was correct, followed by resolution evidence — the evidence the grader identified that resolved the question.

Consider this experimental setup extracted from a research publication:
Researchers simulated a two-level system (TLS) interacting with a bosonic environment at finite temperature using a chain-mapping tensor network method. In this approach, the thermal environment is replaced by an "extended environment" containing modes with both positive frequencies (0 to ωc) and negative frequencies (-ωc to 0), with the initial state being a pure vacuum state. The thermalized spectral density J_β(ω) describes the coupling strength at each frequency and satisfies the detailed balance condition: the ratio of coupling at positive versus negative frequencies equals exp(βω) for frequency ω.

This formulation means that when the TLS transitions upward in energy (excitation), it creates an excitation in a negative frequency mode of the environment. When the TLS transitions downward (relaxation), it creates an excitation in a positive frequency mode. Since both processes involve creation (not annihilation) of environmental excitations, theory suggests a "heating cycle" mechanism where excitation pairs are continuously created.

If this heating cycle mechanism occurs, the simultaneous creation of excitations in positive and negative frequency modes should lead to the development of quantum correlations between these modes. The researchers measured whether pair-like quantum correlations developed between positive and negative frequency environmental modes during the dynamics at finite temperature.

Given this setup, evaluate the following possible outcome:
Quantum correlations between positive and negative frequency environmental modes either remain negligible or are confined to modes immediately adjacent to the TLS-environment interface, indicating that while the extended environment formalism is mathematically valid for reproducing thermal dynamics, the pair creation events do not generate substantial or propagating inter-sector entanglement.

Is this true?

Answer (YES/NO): NO